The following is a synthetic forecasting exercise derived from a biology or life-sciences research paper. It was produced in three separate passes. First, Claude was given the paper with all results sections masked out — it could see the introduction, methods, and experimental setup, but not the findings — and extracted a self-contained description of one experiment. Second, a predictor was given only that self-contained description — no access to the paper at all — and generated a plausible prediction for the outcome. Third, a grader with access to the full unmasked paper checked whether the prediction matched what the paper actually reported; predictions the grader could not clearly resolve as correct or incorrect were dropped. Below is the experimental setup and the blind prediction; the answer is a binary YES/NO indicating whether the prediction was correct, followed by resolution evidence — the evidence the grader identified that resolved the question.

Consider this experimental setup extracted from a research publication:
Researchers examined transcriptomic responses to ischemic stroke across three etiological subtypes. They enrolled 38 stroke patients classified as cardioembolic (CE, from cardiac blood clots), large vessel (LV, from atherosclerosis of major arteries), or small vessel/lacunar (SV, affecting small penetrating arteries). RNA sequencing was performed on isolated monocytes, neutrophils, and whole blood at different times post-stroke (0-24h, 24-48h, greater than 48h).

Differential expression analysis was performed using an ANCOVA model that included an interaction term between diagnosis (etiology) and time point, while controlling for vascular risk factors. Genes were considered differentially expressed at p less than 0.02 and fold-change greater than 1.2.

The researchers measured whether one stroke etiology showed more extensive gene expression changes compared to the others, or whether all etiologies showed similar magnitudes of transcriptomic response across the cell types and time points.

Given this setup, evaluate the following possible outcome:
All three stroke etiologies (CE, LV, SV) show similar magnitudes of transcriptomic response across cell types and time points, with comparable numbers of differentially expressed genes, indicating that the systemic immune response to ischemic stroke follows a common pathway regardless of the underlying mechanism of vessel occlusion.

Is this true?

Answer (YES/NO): NO